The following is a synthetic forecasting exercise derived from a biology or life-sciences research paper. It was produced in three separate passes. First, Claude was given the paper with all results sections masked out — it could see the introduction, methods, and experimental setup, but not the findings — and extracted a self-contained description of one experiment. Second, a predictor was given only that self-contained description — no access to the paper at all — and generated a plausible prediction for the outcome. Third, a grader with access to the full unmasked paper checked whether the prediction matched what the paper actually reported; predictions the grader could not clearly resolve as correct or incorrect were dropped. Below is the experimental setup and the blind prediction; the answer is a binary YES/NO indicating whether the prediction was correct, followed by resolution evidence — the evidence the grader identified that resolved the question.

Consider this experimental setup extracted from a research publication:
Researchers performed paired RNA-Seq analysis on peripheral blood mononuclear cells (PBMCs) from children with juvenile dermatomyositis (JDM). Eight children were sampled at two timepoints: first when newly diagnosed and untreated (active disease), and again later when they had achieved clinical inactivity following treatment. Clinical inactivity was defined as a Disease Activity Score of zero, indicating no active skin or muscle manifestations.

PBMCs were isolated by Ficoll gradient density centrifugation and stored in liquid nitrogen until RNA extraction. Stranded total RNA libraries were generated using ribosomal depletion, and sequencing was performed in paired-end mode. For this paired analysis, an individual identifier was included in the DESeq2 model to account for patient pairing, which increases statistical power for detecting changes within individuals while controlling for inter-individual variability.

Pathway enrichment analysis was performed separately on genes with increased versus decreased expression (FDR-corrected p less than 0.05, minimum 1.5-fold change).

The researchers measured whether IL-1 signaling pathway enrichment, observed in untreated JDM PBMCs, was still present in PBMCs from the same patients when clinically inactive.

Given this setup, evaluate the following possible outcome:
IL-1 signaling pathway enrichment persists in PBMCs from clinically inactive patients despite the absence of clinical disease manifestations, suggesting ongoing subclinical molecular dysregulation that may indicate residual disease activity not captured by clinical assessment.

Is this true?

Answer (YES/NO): YES